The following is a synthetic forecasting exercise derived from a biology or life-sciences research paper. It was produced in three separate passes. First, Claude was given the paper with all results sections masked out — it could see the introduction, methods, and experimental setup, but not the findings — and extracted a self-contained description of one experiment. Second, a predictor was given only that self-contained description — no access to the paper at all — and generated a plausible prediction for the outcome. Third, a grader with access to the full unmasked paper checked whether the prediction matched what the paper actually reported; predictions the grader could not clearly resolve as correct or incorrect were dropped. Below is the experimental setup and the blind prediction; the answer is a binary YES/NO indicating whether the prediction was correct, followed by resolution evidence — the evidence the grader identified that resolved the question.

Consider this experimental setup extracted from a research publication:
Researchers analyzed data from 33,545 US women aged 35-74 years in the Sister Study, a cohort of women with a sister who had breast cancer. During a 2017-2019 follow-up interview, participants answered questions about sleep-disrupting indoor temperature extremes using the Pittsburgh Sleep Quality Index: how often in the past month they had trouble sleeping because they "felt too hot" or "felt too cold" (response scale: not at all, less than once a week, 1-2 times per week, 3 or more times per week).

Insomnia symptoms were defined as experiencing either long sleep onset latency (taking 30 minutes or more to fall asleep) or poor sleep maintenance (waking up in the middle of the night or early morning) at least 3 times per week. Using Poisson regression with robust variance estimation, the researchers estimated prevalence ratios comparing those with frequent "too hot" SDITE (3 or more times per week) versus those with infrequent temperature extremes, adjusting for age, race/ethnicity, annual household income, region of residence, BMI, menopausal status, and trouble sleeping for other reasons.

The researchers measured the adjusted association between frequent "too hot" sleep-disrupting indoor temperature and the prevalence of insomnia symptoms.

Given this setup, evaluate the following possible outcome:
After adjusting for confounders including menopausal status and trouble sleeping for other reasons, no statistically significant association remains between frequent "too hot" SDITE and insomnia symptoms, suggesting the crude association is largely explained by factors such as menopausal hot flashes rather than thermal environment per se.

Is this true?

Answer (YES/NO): NO